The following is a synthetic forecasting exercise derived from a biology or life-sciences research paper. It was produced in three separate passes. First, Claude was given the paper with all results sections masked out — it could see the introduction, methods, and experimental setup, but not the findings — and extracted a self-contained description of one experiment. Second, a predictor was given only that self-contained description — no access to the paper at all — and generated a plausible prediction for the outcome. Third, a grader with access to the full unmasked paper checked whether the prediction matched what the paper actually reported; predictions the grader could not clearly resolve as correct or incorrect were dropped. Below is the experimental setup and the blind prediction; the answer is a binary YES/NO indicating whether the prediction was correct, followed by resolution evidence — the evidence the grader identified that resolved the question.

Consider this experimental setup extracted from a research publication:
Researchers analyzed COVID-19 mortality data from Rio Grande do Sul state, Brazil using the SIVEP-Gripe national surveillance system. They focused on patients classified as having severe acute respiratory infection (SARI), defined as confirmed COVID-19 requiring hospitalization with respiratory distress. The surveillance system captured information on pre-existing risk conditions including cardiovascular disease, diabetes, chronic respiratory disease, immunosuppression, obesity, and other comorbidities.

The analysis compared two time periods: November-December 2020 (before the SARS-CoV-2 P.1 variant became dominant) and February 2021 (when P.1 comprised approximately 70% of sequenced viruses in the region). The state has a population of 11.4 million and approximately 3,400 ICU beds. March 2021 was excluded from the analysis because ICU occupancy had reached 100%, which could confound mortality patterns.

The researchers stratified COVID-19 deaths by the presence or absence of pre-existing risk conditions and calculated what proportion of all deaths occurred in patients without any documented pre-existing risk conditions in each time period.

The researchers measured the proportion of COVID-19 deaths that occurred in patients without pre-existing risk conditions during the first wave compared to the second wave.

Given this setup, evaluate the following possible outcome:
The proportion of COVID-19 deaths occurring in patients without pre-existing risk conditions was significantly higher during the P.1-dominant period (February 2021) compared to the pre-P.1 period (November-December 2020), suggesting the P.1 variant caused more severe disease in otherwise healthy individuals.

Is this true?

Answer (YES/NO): YES